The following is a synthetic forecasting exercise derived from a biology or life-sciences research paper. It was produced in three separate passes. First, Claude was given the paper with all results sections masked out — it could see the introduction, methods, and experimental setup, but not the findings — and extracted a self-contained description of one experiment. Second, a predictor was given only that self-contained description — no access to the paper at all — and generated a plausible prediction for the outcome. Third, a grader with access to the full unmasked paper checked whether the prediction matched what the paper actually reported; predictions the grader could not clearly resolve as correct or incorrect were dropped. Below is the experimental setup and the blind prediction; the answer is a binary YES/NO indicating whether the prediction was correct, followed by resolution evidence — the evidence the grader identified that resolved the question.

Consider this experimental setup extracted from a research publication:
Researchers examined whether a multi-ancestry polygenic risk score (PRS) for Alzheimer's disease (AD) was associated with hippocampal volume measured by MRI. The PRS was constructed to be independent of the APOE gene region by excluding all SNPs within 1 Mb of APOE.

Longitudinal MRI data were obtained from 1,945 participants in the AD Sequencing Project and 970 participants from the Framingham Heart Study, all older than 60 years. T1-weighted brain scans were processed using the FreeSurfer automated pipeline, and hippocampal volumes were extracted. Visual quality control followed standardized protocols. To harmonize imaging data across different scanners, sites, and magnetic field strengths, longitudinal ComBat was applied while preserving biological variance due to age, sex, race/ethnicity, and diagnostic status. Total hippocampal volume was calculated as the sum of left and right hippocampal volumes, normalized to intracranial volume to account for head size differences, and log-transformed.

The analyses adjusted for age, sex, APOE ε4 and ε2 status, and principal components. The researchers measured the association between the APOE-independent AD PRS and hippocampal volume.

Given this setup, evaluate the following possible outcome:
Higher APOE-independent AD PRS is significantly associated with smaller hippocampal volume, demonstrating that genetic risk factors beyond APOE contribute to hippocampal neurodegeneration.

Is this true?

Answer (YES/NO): YES